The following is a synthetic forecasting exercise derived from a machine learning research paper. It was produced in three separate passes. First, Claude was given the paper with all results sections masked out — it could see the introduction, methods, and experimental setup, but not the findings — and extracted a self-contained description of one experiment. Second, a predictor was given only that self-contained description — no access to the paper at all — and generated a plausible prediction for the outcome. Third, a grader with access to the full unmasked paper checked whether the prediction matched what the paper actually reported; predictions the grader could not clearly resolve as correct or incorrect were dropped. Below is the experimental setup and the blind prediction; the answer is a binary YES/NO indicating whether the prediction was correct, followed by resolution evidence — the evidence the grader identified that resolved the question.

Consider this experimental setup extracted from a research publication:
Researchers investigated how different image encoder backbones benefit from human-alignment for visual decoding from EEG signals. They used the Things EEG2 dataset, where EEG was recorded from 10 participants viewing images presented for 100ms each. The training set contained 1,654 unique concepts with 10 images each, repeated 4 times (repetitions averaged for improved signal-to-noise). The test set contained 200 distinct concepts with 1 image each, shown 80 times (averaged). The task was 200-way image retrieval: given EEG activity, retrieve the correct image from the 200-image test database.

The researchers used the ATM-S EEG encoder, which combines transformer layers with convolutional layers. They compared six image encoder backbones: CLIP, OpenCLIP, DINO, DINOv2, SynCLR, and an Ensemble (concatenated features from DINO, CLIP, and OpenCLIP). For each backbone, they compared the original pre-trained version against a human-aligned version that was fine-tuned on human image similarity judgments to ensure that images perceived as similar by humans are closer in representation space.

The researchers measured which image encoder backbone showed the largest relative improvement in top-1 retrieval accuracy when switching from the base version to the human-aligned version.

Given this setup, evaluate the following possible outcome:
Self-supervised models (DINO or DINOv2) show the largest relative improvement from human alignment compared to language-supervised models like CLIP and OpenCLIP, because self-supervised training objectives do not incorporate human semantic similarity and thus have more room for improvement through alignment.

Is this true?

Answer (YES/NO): YES